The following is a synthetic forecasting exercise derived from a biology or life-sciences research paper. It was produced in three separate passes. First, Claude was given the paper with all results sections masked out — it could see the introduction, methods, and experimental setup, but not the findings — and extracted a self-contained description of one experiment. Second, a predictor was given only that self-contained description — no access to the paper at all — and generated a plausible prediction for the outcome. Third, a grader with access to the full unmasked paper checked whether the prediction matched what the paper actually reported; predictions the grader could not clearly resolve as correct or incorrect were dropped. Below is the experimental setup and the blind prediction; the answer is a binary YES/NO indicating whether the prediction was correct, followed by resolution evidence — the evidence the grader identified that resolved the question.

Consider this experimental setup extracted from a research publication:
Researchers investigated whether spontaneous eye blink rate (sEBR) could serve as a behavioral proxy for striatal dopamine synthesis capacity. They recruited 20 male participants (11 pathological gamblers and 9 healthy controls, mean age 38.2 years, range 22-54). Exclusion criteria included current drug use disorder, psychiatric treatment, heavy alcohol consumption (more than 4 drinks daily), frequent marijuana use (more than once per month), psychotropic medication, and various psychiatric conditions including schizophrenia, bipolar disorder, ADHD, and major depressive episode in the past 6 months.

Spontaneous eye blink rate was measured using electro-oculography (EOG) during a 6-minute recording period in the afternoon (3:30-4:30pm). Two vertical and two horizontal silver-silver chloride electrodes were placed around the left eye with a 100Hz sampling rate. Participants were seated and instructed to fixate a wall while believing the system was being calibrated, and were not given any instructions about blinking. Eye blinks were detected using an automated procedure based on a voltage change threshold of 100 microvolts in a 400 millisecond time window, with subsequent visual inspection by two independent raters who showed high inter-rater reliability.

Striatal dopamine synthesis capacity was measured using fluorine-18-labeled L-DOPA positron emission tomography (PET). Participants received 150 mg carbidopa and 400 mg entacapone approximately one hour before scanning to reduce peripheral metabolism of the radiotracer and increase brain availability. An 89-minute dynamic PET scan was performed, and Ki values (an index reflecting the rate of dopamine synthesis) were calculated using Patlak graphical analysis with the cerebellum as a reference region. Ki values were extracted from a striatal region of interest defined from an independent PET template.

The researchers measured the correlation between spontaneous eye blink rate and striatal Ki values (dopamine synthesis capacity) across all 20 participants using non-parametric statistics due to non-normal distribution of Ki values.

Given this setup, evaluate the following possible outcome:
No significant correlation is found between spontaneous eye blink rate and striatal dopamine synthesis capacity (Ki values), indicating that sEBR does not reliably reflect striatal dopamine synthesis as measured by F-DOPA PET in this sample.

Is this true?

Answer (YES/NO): NO